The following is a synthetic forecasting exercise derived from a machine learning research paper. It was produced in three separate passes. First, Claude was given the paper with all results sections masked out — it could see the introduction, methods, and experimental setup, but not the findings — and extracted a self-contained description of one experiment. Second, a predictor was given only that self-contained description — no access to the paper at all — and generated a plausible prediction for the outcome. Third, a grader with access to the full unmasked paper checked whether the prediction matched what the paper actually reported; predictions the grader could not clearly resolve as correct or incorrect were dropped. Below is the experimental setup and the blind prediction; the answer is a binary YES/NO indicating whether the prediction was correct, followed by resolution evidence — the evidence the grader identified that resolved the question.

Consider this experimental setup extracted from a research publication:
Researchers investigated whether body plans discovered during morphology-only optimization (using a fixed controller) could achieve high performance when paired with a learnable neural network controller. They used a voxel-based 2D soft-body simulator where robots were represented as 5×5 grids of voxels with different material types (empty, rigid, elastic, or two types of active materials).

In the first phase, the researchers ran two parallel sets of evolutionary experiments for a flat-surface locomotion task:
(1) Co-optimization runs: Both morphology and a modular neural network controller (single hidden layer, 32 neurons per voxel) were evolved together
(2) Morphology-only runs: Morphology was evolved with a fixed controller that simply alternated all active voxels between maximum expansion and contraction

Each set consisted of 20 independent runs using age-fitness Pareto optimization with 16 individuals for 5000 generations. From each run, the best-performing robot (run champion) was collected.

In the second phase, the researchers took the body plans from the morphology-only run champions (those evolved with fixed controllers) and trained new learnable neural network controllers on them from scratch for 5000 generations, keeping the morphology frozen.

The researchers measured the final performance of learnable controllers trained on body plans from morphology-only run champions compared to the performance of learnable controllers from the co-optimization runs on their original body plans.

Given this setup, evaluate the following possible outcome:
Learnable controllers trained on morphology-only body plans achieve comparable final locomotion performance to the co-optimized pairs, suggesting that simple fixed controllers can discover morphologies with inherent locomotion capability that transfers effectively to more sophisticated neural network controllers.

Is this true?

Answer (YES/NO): NO